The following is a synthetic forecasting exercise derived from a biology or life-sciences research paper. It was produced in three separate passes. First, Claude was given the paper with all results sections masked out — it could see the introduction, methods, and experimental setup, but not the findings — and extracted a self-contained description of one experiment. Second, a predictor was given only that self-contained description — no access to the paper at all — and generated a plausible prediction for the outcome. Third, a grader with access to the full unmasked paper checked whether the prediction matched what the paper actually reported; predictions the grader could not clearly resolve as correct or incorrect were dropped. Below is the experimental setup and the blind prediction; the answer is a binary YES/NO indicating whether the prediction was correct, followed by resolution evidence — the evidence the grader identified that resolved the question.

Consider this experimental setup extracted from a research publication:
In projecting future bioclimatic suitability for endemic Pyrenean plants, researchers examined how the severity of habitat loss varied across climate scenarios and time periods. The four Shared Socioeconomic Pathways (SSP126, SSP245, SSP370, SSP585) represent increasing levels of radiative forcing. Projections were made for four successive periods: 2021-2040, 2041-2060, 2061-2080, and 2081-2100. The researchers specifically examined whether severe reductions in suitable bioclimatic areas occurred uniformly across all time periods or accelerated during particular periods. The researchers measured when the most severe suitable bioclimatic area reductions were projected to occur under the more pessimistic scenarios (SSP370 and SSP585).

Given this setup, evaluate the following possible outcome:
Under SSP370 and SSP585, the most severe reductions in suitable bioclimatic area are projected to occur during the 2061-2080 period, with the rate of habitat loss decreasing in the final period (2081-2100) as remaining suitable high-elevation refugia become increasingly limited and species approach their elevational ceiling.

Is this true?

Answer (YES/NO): NO